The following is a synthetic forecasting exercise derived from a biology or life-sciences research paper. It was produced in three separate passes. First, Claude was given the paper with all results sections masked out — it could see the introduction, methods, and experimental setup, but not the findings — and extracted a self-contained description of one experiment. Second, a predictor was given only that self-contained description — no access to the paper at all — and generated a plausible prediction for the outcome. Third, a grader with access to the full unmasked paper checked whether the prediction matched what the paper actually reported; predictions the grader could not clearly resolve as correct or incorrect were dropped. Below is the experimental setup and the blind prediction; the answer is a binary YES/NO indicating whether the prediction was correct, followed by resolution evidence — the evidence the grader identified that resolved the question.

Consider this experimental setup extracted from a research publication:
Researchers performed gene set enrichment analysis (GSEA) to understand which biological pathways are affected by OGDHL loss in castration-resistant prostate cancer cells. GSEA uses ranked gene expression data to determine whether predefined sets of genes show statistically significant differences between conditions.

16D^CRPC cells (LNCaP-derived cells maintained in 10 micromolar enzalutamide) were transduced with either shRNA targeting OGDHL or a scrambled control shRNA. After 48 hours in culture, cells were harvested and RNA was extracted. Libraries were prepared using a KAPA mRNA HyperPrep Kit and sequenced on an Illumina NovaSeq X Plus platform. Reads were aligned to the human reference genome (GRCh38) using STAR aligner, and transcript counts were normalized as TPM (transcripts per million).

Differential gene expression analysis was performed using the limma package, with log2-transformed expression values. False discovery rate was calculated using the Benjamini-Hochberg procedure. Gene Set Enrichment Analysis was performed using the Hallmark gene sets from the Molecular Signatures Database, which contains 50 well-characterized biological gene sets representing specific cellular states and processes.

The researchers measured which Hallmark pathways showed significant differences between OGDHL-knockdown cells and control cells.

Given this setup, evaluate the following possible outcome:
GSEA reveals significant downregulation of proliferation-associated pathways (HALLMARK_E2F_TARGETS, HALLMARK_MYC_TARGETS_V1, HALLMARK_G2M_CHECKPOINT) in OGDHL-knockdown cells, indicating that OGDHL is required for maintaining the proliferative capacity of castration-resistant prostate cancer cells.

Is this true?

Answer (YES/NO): YES